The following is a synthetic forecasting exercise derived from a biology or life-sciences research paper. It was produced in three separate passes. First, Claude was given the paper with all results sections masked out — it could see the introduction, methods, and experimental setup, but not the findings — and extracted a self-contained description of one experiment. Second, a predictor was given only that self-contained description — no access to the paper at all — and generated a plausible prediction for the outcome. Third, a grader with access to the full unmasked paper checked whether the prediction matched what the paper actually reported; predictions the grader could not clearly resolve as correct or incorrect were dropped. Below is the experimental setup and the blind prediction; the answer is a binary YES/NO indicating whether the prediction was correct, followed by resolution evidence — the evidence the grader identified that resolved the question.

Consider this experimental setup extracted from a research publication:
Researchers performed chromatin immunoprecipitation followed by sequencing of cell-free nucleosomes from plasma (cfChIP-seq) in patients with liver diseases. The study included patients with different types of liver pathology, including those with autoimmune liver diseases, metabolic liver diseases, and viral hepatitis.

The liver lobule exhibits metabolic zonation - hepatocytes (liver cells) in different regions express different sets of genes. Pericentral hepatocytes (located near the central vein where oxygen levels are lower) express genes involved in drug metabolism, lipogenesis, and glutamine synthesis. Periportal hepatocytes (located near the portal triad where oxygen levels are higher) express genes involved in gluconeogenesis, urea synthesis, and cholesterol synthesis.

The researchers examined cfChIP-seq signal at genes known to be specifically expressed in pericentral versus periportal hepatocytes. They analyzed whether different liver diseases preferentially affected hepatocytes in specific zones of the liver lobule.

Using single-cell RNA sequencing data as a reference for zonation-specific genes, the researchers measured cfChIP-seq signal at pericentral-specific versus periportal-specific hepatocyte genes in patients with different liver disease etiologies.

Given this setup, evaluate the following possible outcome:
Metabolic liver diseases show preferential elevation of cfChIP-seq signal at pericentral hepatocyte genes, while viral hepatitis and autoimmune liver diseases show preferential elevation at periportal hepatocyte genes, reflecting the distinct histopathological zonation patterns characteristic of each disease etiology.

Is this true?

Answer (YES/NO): NO